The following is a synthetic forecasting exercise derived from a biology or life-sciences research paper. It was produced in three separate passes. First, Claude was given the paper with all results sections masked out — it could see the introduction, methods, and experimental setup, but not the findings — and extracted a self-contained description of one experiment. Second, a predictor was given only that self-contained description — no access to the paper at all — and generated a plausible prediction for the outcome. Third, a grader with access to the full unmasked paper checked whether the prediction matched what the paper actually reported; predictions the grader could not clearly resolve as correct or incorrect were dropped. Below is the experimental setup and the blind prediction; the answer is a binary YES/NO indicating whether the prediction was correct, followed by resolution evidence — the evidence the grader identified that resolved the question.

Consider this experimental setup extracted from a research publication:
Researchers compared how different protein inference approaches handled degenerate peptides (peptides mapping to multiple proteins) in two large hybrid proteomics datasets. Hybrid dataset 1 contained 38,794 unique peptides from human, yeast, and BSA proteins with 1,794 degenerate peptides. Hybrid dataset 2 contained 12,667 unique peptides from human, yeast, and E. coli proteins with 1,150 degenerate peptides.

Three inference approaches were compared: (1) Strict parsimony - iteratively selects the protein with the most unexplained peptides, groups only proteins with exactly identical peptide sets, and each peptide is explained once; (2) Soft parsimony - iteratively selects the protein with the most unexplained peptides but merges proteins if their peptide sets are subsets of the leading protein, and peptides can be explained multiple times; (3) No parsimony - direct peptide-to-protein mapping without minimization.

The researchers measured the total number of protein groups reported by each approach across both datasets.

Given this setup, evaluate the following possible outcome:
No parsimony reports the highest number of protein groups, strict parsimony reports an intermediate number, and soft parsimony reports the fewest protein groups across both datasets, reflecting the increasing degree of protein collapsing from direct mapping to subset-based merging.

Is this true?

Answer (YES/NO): NO